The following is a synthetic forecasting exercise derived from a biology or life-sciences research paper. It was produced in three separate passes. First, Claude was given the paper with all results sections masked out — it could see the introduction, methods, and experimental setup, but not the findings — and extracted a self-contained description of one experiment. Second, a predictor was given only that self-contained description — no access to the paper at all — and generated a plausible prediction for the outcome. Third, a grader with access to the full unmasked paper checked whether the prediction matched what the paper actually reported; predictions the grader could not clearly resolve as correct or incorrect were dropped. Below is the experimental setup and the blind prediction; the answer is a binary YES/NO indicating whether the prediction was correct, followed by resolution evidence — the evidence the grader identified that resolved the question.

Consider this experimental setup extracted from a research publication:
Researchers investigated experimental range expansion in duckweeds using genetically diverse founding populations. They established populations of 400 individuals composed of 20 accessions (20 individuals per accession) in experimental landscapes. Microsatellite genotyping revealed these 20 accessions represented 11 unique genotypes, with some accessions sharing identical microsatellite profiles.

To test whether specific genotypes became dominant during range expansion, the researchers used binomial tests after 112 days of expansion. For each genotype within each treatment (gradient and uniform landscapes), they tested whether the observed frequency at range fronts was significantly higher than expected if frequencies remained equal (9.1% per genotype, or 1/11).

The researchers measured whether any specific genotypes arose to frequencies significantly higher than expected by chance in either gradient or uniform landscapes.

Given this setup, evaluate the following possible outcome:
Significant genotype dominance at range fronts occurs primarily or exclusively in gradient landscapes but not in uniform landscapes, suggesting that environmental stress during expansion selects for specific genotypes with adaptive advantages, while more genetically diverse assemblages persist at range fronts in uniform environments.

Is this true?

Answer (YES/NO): YES